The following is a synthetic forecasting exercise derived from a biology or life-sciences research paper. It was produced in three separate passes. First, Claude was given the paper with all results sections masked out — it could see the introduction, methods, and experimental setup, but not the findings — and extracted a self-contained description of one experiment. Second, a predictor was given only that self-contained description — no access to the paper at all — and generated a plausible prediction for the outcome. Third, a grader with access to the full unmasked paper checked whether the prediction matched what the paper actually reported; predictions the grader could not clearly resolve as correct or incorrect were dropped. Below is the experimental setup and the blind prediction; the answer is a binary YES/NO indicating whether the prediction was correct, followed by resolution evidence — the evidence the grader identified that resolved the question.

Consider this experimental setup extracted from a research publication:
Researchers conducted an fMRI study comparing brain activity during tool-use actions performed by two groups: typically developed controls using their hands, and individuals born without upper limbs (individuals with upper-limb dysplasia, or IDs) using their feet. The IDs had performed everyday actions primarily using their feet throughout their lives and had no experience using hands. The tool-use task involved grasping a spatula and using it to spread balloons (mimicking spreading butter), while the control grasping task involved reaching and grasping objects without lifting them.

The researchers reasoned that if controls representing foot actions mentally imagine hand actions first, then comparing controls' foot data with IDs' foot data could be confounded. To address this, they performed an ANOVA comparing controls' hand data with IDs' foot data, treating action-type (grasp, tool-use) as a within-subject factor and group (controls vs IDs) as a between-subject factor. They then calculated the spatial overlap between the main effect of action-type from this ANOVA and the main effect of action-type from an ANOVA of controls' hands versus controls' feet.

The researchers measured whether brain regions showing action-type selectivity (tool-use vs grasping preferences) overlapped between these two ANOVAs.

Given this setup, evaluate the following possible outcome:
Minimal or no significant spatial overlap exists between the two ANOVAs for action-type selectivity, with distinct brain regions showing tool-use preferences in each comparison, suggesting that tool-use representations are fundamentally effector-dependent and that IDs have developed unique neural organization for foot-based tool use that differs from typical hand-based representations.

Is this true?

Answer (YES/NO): NO